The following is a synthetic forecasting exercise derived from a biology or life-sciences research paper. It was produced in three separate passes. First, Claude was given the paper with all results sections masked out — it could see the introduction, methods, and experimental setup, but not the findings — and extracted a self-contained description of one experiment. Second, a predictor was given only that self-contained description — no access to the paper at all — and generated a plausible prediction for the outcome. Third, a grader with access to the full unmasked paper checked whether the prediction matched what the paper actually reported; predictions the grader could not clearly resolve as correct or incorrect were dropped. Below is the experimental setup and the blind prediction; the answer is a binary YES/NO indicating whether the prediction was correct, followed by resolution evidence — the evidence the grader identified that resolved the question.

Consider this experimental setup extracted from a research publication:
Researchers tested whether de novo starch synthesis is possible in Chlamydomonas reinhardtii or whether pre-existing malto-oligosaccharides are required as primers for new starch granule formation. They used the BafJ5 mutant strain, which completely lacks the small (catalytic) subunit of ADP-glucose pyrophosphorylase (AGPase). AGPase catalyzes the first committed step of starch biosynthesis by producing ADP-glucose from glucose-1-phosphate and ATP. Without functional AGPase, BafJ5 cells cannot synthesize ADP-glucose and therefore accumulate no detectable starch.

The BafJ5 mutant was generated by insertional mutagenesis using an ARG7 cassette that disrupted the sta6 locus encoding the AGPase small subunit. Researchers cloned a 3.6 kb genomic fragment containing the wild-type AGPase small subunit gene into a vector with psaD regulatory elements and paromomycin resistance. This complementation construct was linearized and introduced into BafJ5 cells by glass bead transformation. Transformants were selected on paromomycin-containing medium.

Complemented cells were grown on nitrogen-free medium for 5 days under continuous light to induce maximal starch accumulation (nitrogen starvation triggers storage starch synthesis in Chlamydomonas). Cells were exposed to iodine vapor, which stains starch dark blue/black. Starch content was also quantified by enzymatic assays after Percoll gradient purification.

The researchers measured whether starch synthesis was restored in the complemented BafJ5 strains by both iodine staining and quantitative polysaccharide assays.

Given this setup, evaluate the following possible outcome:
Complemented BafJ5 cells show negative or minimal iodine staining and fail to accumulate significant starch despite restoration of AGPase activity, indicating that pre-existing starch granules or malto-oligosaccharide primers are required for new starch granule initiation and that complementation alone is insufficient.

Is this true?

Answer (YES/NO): NO